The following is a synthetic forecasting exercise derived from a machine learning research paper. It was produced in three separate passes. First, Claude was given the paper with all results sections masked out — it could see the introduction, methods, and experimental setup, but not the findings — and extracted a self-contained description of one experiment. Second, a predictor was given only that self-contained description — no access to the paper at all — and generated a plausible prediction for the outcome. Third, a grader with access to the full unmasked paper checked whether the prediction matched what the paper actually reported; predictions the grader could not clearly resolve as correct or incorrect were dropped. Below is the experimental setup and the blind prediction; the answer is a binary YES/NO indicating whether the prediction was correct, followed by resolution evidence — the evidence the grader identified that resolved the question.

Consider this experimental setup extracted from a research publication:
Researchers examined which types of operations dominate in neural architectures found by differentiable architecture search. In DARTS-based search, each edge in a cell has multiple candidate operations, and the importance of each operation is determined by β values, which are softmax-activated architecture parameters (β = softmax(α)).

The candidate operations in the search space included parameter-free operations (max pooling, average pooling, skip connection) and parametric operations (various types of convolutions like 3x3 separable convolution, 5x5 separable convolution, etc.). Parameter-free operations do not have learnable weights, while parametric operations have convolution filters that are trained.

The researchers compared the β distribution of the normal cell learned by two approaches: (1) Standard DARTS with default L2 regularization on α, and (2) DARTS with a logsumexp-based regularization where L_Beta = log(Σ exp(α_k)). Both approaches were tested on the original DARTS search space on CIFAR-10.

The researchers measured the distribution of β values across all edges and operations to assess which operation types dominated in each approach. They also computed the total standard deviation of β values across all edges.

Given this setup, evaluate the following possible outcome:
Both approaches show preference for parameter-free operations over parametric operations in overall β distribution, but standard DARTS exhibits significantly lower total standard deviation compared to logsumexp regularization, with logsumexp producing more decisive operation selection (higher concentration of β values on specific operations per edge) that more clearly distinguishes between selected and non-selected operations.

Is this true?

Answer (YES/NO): NO